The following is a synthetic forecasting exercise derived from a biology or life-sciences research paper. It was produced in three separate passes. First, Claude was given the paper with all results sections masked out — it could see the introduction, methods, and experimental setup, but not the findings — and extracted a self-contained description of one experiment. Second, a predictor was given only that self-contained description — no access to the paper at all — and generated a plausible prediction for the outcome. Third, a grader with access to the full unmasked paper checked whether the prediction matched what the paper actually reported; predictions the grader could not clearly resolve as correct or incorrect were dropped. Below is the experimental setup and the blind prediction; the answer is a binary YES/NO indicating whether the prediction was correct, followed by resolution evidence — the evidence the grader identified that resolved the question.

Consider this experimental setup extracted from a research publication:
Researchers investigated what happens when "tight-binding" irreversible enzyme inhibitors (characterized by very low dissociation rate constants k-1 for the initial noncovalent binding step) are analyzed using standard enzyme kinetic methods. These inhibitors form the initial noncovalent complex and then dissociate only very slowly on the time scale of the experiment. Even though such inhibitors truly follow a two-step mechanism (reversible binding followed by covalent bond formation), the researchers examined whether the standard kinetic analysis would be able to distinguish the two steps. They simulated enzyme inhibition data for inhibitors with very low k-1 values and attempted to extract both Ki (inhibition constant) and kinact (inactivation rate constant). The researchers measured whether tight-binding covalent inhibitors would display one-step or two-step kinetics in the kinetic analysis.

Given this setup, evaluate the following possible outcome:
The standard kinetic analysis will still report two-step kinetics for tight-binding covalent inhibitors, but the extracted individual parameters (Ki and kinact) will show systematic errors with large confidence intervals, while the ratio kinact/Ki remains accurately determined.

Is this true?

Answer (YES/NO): NO